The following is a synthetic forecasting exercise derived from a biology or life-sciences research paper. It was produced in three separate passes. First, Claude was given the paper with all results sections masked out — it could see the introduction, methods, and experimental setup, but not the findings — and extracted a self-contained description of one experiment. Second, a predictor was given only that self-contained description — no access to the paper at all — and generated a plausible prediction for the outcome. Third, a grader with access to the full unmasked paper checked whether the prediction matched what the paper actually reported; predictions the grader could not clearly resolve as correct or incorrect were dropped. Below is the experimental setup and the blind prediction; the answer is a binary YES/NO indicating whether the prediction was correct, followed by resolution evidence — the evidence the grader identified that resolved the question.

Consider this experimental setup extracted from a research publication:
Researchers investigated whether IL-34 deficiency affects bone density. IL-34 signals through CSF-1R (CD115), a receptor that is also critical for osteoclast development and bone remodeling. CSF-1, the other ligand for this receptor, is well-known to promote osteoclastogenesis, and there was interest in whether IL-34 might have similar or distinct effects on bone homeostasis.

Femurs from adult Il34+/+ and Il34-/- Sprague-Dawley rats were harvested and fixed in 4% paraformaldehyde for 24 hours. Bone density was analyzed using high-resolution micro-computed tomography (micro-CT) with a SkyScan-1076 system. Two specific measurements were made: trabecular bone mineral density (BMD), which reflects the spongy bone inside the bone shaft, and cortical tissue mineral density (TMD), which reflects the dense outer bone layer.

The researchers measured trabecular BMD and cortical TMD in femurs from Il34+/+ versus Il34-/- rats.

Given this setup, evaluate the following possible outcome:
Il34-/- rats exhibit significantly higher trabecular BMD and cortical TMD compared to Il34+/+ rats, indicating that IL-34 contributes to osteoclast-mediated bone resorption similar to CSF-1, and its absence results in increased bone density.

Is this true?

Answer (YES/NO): NO